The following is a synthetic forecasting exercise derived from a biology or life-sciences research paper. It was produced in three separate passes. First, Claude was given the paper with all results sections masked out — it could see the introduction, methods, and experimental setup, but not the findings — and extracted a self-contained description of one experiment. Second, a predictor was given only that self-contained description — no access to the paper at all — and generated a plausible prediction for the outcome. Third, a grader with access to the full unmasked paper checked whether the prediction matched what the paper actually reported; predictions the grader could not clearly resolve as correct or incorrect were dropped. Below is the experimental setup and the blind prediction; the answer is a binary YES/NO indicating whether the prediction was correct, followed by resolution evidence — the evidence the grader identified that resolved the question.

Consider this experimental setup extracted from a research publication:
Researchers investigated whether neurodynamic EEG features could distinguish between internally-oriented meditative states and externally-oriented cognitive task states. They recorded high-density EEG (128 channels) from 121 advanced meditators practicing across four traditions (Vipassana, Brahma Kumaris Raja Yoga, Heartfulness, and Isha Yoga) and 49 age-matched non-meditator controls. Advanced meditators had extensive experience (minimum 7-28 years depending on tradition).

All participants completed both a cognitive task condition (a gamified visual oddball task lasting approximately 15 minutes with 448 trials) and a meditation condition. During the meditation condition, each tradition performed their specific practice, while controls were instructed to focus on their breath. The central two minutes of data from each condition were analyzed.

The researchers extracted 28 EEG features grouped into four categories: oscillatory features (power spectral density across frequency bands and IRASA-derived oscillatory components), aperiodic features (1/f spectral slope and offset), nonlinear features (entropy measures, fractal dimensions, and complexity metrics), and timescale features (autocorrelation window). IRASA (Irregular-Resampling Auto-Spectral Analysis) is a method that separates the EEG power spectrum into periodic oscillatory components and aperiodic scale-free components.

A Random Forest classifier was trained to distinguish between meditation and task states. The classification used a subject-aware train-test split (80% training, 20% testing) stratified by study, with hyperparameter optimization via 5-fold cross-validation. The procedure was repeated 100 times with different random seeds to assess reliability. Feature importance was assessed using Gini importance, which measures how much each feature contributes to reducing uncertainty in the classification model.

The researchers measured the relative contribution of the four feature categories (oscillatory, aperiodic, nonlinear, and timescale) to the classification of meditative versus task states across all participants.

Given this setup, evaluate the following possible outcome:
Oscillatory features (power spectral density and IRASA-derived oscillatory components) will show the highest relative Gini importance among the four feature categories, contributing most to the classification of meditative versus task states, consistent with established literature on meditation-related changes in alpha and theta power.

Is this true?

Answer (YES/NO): NO